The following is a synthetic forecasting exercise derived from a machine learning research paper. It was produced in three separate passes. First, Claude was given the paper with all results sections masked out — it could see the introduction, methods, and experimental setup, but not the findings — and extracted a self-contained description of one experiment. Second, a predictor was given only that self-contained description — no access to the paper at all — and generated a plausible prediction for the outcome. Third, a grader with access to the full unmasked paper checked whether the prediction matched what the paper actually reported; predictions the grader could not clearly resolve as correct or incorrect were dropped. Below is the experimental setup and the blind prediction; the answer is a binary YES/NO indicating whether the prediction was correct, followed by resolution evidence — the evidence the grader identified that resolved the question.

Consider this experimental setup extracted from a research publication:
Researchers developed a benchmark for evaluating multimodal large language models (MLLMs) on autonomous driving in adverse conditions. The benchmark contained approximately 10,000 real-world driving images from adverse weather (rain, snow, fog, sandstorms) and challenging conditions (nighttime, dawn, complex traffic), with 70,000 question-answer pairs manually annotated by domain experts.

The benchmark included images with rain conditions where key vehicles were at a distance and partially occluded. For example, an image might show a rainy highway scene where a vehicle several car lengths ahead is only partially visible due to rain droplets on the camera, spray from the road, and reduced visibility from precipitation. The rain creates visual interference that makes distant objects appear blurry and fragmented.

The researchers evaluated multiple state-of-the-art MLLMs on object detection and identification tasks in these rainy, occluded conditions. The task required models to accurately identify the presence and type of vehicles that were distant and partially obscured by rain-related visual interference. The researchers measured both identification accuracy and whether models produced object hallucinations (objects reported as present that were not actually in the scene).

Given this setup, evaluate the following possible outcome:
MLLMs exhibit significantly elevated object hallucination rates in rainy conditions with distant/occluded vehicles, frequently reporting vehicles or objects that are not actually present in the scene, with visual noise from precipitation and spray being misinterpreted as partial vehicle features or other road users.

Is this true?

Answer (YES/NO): NO